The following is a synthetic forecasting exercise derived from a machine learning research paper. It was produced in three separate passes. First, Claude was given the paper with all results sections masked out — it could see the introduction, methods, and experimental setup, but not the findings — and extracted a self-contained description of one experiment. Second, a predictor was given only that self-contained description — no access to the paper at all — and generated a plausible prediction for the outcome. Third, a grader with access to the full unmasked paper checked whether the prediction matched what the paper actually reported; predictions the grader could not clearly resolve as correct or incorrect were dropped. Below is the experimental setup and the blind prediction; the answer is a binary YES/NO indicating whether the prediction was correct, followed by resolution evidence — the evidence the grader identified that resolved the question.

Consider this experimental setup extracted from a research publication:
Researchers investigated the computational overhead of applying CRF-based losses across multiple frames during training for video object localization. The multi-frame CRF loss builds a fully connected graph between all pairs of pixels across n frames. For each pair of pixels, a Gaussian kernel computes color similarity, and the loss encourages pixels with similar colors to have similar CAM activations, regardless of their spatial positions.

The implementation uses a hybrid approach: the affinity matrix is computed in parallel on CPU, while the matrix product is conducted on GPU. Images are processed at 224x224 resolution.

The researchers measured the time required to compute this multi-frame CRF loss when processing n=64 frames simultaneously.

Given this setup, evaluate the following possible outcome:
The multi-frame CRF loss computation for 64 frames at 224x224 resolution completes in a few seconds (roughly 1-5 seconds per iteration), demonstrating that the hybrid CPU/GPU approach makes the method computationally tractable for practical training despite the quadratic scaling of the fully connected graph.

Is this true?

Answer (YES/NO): NO